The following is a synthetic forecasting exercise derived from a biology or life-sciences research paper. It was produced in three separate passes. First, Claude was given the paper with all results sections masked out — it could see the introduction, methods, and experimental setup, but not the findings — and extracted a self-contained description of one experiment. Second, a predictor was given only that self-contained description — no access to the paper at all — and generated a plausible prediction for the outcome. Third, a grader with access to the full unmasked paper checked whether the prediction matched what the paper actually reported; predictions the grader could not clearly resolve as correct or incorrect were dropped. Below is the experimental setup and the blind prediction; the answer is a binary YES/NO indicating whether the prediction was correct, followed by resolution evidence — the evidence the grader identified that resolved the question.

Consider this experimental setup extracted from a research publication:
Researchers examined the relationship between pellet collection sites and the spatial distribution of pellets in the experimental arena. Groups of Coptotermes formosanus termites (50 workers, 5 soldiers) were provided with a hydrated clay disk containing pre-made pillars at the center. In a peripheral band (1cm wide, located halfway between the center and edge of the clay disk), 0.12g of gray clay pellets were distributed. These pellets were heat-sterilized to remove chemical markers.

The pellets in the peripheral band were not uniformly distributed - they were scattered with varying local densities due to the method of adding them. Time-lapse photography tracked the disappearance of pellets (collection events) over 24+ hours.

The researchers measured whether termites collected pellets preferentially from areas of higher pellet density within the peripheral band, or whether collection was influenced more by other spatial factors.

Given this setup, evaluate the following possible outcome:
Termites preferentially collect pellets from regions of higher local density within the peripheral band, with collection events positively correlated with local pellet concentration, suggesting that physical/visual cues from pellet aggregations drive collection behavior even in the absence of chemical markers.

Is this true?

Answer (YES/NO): NO